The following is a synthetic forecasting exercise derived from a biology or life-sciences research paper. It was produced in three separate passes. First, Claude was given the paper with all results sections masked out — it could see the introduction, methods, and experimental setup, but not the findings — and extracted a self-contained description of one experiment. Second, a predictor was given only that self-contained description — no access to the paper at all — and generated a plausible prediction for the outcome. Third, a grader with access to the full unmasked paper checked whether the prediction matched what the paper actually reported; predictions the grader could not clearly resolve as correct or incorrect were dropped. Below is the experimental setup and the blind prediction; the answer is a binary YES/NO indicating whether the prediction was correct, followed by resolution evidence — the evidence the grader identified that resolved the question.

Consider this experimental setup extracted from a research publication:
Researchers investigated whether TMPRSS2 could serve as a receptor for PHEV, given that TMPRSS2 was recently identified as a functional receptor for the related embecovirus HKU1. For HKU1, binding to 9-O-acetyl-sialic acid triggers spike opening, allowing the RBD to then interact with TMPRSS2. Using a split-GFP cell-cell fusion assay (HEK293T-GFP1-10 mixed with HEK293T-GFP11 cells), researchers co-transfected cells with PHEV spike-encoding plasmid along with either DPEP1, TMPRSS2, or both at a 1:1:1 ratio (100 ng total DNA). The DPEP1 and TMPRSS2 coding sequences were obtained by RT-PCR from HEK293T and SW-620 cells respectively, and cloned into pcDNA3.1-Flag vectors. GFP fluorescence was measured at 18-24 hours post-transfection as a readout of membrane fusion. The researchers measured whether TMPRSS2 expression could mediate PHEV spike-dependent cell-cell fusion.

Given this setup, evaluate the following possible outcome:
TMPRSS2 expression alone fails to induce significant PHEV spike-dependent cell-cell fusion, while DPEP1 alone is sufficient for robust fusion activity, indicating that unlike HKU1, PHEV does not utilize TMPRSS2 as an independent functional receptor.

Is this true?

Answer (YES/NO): YES